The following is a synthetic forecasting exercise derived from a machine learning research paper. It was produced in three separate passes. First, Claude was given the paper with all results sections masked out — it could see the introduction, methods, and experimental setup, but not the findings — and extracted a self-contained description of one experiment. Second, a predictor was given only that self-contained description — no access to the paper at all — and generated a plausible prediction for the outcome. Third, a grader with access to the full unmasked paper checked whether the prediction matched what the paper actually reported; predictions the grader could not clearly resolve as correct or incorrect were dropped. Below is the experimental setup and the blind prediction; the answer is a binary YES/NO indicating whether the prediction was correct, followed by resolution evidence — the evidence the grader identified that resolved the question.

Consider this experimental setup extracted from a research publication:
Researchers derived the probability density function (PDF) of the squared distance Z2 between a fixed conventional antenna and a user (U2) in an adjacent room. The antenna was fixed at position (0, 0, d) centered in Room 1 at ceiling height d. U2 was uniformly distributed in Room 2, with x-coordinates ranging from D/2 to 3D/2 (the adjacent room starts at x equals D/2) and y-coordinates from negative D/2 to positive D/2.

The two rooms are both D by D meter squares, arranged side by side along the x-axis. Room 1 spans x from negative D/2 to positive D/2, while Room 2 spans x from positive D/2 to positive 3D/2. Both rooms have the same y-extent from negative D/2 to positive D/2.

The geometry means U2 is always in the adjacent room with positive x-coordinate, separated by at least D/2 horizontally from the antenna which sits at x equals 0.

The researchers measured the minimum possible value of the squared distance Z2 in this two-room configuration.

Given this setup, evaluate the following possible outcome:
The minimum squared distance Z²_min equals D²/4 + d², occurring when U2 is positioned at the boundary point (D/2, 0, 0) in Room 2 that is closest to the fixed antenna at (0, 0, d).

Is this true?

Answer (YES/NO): YES